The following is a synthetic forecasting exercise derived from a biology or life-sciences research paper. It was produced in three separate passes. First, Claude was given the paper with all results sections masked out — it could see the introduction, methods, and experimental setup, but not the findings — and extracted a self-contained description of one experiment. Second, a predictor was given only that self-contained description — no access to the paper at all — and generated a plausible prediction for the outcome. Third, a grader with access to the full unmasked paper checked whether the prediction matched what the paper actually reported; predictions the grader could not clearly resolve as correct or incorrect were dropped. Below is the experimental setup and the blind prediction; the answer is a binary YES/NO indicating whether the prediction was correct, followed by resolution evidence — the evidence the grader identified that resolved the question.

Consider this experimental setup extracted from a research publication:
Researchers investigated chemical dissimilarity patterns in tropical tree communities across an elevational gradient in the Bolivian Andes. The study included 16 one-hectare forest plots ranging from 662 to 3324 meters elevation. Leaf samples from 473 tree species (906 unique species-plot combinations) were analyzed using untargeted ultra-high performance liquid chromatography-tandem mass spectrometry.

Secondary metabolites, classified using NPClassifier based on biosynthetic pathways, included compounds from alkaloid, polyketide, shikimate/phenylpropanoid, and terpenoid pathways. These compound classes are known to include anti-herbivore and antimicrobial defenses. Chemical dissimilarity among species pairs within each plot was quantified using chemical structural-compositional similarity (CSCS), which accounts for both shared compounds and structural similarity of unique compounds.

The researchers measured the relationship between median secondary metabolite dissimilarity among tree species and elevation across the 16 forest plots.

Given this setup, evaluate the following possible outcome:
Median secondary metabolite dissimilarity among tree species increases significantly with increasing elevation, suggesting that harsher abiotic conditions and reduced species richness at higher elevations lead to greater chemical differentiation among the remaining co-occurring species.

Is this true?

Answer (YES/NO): NO